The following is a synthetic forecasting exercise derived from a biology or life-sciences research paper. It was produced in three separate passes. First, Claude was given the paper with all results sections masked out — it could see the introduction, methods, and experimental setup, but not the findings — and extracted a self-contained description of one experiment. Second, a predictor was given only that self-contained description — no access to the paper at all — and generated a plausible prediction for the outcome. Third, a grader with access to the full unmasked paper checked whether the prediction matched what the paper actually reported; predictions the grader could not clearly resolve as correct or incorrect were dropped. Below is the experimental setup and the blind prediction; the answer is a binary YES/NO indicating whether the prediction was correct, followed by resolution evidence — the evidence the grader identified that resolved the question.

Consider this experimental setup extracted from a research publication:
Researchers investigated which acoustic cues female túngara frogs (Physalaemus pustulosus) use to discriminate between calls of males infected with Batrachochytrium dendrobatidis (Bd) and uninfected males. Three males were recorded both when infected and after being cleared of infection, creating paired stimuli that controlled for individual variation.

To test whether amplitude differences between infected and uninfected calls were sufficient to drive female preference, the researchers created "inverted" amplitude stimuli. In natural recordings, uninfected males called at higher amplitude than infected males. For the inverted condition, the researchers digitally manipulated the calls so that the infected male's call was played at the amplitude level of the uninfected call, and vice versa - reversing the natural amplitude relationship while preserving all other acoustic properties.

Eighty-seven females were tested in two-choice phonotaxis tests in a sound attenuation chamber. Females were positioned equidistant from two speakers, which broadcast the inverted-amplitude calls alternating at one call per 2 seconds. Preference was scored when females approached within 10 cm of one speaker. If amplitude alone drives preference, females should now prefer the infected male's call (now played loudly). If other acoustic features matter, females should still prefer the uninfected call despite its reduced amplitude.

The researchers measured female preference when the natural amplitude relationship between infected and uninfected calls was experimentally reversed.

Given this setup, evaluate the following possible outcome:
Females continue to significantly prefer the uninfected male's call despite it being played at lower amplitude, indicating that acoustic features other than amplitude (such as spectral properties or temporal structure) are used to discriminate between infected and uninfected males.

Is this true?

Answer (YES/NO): YES